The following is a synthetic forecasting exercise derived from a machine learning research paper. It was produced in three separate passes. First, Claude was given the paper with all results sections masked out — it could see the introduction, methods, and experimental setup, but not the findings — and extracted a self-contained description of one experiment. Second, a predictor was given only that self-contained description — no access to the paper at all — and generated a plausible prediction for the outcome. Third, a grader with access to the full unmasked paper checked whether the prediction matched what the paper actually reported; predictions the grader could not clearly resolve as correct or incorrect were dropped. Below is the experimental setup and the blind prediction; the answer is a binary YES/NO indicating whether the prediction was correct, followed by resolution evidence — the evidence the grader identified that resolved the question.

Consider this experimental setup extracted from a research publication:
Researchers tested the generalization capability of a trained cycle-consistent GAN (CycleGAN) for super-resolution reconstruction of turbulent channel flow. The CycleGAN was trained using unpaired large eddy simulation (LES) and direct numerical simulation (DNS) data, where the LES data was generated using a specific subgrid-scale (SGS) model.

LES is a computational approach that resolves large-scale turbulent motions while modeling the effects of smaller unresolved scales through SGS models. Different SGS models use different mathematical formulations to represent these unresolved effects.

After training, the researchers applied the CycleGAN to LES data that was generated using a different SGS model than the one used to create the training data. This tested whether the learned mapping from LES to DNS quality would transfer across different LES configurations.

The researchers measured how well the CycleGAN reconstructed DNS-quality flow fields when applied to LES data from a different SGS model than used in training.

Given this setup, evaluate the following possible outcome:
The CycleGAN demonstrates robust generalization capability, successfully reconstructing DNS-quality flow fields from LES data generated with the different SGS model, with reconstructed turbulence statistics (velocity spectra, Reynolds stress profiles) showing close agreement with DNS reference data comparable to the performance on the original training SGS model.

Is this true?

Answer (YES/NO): YES